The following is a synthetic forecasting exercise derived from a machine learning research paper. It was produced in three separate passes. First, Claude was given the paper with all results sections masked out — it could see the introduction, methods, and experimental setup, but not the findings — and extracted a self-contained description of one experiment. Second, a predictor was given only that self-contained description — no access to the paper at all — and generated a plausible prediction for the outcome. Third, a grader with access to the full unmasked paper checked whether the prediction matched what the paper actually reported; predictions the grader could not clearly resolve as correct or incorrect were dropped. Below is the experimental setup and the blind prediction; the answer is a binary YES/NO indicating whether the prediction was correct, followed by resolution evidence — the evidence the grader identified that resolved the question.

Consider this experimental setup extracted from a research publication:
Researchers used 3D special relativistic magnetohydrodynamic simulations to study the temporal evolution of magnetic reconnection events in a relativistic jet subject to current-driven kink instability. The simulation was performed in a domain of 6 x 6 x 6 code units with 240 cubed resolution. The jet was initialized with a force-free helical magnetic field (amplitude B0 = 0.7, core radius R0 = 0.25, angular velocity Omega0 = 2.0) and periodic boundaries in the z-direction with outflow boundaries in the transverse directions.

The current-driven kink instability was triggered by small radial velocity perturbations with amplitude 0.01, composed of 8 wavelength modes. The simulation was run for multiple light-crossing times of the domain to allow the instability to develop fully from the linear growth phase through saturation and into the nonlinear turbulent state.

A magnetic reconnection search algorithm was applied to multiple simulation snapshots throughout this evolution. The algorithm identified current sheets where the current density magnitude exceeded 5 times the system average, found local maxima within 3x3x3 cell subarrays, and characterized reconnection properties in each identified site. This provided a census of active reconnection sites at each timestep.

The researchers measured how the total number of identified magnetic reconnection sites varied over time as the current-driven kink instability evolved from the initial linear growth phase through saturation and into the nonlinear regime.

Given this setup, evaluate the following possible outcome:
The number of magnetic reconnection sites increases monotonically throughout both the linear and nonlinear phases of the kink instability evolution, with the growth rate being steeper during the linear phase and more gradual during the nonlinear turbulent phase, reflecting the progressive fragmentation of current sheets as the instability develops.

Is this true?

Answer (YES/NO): NO